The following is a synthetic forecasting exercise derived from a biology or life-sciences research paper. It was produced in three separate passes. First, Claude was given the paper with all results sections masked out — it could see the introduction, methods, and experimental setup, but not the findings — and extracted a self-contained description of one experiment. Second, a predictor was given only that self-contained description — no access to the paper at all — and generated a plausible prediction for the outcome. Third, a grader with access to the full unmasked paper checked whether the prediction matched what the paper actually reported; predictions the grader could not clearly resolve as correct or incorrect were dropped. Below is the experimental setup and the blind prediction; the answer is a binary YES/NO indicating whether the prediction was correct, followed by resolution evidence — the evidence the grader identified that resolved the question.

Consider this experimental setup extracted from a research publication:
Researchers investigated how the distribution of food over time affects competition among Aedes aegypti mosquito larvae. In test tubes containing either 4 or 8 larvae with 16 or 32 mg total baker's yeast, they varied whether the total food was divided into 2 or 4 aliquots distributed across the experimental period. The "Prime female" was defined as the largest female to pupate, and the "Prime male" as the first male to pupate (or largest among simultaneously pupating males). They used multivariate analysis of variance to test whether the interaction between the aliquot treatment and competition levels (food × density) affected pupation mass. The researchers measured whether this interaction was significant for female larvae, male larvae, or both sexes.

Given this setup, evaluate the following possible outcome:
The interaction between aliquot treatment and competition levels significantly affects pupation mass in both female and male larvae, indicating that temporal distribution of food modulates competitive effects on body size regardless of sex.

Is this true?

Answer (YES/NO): NO